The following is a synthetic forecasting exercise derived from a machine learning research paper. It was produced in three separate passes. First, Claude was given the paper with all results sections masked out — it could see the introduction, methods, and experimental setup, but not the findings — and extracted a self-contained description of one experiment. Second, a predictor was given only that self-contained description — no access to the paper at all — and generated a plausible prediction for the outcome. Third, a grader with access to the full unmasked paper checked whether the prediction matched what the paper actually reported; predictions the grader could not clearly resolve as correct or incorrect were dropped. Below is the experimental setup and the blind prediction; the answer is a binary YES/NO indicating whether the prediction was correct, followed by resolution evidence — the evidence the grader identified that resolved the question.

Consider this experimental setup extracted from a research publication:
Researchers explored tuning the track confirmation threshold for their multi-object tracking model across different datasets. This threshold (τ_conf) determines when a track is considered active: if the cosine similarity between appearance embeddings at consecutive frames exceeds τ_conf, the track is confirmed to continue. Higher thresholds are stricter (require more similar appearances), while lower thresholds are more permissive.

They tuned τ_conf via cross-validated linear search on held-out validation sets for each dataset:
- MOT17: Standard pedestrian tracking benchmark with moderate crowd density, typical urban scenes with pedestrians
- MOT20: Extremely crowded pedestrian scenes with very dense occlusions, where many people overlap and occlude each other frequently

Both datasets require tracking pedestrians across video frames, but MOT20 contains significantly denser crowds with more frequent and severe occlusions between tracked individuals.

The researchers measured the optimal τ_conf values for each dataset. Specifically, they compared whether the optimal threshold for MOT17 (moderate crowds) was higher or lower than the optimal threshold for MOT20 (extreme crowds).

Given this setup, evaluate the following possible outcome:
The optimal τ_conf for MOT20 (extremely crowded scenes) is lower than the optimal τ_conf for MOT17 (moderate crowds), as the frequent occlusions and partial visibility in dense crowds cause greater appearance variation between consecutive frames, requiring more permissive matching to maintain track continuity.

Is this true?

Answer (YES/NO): YES